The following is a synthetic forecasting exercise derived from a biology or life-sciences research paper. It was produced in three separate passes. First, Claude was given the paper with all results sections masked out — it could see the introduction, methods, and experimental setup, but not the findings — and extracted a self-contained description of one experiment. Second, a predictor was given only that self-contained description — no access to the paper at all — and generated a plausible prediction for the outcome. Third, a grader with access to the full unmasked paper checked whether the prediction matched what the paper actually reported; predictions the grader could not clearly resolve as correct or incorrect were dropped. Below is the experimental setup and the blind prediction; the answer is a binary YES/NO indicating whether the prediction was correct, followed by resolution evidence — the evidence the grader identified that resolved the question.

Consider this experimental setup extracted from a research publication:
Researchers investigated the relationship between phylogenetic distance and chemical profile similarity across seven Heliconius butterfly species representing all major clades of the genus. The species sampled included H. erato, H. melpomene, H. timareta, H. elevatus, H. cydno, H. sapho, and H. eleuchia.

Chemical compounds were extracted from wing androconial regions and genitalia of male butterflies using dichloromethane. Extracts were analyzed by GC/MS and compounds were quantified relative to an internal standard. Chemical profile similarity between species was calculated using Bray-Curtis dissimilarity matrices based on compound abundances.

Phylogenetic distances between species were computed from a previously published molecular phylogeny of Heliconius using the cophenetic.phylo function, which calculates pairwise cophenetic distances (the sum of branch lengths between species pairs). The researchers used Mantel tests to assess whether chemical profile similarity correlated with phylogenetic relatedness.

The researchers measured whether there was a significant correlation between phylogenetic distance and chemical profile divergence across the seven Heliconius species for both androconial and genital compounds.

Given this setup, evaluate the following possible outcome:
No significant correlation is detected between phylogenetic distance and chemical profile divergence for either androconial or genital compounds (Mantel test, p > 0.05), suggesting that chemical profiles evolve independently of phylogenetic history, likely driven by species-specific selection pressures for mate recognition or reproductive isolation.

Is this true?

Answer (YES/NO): NO